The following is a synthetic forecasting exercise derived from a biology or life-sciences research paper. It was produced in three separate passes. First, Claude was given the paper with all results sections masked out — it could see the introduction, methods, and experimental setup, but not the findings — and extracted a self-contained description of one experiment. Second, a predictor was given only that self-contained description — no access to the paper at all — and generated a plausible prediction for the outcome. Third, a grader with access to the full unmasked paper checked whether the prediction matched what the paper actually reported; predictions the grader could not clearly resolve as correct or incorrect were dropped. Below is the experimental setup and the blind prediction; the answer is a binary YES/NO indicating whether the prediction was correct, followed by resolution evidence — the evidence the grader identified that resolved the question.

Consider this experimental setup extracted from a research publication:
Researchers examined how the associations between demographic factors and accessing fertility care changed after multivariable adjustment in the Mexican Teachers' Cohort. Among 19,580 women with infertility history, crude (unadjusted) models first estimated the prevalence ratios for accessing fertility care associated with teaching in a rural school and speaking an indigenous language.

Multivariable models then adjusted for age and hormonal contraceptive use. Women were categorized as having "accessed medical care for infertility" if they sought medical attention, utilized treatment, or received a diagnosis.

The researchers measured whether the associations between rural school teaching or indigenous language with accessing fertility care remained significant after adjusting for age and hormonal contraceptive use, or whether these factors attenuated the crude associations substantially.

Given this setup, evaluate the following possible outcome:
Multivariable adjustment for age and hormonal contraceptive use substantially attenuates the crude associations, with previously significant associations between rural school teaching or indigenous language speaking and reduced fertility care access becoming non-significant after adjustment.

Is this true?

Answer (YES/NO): NO